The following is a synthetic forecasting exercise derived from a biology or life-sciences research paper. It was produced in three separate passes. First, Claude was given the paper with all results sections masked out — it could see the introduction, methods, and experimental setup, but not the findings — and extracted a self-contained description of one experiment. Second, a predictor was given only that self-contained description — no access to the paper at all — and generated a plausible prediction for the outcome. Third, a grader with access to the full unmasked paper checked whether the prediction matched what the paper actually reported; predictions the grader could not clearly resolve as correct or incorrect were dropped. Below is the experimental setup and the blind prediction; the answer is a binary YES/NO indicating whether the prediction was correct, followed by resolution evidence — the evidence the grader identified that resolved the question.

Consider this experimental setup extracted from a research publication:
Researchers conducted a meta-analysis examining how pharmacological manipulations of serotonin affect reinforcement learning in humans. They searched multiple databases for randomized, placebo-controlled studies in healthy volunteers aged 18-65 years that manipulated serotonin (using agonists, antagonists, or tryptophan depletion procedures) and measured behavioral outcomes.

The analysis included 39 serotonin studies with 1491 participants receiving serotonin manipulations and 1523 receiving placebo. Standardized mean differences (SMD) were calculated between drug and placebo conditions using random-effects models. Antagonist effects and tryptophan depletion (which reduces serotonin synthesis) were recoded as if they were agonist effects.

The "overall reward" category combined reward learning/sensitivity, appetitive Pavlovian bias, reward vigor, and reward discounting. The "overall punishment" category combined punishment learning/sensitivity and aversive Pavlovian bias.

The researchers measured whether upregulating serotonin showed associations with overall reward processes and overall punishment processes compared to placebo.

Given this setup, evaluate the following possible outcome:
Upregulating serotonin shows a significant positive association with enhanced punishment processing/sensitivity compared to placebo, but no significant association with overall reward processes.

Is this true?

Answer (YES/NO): NO